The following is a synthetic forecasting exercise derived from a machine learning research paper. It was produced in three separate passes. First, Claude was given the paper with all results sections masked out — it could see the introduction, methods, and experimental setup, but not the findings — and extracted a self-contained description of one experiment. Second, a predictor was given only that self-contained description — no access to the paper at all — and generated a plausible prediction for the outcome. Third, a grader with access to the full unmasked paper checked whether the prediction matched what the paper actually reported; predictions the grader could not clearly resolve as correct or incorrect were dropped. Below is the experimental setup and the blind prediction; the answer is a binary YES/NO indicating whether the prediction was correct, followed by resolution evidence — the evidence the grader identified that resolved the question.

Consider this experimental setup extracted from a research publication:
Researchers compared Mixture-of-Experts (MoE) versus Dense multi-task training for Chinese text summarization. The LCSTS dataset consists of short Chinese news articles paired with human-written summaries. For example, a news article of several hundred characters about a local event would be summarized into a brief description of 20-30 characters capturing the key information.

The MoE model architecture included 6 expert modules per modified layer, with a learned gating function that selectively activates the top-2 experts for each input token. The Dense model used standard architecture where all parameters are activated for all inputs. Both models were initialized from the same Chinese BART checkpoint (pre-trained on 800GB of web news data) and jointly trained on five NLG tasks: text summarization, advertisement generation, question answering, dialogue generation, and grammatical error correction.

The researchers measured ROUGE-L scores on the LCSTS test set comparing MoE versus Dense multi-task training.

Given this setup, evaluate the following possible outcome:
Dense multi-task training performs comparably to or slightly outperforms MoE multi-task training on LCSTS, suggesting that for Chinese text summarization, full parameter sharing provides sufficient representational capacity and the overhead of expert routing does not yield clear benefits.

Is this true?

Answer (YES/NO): YES